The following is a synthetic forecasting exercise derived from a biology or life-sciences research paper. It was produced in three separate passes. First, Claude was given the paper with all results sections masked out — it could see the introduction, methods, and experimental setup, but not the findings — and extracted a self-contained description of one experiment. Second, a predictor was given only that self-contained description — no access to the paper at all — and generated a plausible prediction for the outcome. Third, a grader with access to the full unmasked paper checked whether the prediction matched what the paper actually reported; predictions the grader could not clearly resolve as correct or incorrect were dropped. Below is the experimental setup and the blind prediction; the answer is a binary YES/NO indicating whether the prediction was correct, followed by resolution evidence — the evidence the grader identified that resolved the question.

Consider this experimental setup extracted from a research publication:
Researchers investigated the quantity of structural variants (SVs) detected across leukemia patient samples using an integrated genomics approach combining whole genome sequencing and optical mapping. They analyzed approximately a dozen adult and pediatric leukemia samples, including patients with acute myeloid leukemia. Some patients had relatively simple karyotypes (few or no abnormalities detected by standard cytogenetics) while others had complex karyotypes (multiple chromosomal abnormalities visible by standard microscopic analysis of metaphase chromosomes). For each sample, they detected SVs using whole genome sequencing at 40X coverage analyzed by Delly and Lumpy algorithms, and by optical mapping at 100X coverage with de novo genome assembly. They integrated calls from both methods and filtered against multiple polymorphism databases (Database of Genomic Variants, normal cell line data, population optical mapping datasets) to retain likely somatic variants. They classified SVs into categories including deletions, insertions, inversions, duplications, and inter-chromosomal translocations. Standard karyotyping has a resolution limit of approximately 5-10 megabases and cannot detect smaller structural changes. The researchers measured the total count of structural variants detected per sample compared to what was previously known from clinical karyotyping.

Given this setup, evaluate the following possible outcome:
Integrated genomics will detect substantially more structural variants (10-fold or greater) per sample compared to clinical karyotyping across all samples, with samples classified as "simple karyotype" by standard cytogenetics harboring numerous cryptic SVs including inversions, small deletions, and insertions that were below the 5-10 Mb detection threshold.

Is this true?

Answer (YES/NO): NO